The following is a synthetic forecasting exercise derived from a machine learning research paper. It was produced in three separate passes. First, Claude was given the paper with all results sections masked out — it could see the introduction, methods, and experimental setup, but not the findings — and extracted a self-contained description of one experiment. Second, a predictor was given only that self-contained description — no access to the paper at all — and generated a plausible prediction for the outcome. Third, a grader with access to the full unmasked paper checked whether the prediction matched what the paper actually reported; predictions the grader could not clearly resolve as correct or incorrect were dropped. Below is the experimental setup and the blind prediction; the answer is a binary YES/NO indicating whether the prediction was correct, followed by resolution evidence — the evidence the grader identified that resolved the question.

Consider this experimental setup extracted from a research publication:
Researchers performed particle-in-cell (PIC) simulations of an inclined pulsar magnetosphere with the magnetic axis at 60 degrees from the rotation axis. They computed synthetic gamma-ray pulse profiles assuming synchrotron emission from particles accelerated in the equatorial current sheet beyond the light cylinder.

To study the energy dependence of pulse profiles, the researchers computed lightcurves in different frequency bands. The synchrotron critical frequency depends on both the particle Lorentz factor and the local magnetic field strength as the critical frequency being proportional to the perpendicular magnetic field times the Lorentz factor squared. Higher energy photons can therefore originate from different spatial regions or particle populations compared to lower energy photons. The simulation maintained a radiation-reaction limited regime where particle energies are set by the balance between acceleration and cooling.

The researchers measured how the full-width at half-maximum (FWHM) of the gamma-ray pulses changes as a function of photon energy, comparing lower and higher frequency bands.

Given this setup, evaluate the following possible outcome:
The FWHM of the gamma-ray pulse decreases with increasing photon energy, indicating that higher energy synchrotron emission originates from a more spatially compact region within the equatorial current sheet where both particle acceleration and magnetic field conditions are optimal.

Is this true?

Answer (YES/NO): YES